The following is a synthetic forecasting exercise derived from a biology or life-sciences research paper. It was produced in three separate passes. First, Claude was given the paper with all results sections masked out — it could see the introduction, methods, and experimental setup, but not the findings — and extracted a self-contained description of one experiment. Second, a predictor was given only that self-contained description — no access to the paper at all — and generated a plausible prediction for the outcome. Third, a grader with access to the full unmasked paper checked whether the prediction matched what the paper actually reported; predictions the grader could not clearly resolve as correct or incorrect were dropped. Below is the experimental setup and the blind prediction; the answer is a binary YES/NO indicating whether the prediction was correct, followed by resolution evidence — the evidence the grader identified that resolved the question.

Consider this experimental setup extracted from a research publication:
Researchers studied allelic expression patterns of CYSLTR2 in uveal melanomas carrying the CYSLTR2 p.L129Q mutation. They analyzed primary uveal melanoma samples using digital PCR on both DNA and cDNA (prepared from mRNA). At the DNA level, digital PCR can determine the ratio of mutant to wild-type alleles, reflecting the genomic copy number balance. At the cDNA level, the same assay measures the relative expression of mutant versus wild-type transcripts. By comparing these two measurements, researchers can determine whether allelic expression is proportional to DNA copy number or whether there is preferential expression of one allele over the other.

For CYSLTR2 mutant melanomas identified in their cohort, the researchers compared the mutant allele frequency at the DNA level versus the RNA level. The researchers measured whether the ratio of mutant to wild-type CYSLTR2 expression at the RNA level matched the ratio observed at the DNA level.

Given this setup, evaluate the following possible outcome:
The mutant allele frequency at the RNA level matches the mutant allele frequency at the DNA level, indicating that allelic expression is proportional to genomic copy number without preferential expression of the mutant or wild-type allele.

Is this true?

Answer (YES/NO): NO